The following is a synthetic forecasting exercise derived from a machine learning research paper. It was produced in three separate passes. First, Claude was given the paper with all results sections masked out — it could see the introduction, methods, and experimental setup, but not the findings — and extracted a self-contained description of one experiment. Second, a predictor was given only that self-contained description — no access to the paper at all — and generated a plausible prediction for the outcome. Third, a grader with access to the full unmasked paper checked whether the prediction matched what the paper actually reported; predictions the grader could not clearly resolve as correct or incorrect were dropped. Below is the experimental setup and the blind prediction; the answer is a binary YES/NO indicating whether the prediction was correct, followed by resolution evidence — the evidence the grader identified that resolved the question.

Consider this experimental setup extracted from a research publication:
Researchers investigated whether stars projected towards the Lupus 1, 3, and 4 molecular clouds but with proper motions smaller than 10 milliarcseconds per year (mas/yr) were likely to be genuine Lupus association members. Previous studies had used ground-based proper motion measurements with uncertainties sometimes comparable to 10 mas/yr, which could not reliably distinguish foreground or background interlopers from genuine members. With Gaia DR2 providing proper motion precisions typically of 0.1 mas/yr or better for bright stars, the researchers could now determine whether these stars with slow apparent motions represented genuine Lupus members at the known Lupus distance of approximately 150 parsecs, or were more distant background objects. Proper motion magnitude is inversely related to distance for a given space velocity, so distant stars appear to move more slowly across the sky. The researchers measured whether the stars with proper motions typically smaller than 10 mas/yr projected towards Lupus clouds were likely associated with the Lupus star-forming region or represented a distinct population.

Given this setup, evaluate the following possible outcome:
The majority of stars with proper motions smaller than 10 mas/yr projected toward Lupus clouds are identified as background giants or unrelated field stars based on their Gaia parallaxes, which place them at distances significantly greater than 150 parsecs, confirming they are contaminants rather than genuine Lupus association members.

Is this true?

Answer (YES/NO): YES